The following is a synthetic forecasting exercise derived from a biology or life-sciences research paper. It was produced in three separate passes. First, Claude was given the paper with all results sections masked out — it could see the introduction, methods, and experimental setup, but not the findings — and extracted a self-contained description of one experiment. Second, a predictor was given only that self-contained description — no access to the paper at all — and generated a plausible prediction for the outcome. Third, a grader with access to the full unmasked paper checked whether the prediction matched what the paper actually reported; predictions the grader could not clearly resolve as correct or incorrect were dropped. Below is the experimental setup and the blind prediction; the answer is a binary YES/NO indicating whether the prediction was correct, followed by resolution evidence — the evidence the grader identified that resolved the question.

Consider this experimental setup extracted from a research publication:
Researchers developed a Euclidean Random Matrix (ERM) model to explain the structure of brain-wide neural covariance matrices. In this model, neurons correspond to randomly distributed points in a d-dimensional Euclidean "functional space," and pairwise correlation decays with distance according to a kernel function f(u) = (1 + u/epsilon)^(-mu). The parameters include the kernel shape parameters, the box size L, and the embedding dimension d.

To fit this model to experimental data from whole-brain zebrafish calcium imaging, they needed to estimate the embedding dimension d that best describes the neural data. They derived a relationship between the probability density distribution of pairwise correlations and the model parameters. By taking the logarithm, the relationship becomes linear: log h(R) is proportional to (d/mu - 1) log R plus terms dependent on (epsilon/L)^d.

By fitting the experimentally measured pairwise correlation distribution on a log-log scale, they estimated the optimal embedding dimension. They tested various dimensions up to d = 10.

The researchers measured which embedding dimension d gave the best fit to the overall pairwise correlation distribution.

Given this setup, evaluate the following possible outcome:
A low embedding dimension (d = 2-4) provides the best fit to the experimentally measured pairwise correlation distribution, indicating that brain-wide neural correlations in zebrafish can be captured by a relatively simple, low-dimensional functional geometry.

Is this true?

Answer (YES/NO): YES